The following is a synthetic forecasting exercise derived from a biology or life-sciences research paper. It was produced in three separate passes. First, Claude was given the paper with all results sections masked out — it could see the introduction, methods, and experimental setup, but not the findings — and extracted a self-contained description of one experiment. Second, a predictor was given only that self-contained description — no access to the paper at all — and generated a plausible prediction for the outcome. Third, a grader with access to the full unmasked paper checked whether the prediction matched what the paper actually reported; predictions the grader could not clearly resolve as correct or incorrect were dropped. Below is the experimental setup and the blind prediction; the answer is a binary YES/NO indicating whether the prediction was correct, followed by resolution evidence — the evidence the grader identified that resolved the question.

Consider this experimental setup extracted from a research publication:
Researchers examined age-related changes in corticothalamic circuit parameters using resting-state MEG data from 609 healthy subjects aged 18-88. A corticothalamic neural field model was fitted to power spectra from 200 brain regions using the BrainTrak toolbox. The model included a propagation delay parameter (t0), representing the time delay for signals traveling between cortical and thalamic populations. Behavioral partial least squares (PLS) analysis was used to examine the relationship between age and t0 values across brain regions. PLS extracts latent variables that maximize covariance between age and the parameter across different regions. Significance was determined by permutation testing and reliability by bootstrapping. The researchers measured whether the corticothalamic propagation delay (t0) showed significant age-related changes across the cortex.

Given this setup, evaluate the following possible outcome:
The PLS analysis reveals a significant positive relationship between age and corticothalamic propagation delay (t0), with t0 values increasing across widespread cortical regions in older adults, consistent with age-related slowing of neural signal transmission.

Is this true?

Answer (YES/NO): NO